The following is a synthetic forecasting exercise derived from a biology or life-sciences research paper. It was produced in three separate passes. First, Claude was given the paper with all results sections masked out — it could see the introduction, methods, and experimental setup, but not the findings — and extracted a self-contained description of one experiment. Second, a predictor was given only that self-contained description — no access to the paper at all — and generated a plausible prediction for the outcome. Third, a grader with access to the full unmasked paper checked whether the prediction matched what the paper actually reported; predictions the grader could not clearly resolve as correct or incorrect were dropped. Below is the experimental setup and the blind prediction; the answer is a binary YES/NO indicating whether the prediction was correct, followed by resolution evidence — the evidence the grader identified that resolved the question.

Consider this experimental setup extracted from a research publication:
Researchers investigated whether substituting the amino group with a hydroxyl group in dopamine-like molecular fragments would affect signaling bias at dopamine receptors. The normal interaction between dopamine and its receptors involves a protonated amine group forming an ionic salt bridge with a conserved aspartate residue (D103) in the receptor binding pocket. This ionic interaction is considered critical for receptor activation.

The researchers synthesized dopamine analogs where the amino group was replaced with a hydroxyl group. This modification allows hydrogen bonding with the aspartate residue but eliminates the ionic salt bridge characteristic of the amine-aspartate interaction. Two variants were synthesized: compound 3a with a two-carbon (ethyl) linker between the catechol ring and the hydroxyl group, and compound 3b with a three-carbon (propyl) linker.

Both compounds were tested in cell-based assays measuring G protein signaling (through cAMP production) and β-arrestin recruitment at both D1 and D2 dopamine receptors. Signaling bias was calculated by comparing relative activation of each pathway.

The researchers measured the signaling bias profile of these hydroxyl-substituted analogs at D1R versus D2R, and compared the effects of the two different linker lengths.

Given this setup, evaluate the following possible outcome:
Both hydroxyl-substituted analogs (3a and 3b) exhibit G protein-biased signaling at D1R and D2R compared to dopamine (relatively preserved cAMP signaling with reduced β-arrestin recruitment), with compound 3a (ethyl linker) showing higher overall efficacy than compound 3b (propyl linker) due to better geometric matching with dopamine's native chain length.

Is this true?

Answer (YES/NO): NO